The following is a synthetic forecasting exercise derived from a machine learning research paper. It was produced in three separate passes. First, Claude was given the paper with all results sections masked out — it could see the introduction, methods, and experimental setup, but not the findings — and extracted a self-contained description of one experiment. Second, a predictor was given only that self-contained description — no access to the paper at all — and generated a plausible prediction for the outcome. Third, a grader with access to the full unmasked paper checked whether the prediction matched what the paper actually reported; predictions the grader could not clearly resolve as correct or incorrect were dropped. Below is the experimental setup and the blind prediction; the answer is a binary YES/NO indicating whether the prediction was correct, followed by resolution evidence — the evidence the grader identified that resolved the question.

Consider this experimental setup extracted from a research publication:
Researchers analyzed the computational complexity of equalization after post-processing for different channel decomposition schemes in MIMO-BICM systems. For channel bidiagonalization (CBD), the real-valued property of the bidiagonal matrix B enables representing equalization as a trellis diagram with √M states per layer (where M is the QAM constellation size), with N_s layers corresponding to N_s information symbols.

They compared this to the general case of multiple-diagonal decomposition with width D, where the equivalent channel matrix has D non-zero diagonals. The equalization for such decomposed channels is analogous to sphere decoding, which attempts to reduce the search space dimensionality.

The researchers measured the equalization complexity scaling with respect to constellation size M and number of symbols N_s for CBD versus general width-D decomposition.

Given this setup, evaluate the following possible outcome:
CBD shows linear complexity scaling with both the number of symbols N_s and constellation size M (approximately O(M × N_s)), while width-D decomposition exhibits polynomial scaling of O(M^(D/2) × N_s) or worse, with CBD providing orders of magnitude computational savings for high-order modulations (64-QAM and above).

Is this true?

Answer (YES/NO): NO